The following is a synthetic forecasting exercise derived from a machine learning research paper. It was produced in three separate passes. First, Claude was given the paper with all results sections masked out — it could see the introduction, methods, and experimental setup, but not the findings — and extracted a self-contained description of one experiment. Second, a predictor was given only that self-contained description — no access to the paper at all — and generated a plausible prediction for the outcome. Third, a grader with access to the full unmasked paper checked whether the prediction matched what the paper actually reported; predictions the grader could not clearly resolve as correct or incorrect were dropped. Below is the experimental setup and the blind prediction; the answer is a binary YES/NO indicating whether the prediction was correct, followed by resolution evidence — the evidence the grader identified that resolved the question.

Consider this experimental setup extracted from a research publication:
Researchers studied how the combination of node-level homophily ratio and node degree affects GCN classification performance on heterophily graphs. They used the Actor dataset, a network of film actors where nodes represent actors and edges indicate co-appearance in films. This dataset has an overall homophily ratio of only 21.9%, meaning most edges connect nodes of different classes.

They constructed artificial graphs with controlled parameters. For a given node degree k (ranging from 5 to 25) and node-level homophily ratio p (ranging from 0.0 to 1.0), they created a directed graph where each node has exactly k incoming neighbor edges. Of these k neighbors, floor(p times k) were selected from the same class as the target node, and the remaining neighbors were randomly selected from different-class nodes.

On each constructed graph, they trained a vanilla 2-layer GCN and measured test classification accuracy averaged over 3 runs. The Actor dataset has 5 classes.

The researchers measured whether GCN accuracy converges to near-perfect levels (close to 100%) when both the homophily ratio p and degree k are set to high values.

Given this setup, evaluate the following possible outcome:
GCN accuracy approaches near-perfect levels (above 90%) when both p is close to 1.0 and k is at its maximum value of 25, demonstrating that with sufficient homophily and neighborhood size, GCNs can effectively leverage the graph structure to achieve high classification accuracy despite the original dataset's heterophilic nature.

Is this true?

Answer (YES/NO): YES